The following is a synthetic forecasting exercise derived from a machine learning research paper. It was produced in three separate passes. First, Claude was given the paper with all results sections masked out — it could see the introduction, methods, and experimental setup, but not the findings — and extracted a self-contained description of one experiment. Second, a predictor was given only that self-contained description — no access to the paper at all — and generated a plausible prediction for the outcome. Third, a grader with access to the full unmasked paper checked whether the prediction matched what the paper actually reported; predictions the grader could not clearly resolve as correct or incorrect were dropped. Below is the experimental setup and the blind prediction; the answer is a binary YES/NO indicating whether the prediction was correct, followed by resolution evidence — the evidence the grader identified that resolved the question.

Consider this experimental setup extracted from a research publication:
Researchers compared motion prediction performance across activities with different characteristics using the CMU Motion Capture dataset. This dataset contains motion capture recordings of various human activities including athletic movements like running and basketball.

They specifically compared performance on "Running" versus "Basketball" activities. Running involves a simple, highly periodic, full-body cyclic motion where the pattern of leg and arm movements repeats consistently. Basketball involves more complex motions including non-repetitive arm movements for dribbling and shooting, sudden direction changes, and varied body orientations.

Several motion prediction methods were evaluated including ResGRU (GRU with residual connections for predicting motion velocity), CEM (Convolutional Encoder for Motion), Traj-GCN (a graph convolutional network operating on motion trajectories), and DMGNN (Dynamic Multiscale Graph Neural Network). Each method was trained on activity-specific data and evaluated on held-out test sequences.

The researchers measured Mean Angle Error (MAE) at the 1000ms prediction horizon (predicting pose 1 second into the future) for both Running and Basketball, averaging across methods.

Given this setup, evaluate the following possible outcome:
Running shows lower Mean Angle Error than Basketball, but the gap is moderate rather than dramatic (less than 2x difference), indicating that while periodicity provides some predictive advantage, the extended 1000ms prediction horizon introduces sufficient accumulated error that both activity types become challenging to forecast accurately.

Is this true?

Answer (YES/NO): NO